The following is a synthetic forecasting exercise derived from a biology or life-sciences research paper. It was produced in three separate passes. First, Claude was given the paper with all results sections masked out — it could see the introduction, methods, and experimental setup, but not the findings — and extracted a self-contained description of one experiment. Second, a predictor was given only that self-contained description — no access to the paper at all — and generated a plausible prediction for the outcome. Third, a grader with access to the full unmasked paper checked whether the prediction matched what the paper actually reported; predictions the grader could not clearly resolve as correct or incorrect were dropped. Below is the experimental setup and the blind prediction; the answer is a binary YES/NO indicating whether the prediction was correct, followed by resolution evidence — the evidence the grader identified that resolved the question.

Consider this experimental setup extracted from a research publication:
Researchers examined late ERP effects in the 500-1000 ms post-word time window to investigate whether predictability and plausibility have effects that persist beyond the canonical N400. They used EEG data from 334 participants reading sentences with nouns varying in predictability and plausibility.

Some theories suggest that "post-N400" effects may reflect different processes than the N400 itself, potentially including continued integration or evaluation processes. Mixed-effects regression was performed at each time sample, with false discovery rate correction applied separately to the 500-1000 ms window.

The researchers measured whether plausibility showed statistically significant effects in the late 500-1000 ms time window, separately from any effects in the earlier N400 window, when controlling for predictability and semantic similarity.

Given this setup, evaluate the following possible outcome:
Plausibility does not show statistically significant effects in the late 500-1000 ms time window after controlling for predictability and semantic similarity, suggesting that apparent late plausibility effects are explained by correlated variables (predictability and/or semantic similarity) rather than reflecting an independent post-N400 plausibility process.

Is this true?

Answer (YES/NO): NO